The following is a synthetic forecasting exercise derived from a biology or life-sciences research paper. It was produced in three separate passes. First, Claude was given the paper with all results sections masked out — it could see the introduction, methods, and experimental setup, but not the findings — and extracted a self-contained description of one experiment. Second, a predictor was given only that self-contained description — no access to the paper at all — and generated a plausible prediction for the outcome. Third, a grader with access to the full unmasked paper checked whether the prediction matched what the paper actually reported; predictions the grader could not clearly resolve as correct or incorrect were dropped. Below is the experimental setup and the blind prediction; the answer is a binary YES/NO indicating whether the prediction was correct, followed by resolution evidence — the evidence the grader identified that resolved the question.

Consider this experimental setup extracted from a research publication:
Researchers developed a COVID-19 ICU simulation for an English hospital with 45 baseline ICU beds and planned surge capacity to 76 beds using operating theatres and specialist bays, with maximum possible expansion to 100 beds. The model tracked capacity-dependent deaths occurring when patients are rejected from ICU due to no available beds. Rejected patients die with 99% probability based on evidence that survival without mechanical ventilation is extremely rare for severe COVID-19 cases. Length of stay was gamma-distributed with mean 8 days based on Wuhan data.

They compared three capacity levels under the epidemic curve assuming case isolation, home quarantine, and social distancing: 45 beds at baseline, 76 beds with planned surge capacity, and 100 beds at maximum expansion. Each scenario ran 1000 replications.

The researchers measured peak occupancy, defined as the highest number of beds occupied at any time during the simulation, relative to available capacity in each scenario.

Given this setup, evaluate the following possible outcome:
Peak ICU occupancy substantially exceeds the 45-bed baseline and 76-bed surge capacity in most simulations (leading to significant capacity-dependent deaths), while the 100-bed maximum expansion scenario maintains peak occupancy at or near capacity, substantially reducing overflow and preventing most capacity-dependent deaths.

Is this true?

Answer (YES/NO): NO